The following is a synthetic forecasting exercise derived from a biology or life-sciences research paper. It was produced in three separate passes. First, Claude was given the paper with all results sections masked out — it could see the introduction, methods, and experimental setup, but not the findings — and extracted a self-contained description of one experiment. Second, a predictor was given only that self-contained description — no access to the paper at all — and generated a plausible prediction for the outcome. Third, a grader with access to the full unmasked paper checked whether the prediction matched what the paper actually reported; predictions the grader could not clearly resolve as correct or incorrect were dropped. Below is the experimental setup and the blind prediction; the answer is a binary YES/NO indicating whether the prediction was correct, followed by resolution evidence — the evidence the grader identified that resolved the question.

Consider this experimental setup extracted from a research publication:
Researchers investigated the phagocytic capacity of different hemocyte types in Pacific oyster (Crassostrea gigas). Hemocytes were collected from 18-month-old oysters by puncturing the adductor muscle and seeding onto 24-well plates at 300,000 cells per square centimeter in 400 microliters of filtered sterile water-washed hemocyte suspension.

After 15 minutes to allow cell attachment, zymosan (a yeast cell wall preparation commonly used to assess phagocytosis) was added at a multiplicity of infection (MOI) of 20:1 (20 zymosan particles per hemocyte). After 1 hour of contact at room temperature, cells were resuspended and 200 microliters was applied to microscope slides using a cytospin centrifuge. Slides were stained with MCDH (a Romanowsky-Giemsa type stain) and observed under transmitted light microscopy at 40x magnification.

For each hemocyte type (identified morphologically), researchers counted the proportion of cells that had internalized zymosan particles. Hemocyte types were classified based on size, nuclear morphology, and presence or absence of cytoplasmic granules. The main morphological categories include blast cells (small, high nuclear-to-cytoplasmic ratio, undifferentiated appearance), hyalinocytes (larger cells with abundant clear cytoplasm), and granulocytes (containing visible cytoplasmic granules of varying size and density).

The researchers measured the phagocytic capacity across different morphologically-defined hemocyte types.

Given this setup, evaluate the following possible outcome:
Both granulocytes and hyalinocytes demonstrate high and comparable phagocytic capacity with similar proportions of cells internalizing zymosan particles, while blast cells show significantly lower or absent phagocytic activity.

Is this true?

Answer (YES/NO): NO